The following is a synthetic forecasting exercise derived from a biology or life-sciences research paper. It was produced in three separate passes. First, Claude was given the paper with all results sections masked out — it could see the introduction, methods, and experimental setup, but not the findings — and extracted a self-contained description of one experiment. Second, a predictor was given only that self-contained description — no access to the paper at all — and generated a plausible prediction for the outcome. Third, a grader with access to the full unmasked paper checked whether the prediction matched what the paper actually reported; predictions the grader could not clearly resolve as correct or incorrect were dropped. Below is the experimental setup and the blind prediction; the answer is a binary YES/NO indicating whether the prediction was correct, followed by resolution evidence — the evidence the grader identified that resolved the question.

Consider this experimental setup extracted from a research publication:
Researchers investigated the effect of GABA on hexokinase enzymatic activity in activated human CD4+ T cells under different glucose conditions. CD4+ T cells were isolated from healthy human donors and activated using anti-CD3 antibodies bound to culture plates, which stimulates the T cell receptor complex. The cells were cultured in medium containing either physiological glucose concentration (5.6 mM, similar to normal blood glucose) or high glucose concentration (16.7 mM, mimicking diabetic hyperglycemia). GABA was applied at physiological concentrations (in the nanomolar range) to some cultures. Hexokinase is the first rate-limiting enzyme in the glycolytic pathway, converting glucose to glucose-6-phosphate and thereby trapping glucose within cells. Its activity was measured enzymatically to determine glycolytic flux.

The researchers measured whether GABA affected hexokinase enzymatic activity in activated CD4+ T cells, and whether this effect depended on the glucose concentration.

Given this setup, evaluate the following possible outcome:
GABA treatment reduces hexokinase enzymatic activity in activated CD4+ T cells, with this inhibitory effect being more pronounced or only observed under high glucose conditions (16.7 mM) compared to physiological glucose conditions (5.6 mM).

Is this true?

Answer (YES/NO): NO